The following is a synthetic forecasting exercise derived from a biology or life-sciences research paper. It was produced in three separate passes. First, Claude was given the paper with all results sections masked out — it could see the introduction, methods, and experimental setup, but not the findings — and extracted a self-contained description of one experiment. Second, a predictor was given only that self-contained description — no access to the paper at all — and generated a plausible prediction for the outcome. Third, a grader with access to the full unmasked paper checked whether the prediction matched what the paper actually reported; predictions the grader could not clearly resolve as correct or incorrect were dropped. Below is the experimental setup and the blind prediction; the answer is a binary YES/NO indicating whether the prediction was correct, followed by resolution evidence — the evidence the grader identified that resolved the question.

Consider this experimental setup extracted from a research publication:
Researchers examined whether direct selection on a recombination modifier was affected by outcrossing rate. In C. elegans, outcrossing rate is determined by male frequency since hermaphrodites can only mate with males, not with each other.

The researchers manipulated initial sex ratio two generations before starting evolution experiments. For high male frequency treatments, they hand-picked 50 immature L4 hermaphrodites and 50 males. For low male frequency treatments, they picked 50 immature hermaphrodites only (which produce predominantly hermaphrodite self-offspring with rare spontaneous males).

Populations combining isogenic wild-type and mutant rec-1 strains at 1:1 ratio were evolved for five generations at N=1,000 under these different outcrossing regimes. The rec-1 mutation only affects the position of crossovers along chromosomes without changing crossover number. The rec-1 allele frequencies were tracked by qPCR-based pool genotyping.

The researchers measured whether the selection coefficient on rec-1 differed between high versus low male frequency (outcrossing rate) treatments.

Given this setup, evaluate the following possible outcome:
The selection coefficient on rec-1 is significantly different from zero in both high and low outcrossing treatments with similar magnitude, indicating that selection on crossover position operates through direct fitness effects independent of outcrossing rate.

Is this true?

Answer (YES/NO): NO